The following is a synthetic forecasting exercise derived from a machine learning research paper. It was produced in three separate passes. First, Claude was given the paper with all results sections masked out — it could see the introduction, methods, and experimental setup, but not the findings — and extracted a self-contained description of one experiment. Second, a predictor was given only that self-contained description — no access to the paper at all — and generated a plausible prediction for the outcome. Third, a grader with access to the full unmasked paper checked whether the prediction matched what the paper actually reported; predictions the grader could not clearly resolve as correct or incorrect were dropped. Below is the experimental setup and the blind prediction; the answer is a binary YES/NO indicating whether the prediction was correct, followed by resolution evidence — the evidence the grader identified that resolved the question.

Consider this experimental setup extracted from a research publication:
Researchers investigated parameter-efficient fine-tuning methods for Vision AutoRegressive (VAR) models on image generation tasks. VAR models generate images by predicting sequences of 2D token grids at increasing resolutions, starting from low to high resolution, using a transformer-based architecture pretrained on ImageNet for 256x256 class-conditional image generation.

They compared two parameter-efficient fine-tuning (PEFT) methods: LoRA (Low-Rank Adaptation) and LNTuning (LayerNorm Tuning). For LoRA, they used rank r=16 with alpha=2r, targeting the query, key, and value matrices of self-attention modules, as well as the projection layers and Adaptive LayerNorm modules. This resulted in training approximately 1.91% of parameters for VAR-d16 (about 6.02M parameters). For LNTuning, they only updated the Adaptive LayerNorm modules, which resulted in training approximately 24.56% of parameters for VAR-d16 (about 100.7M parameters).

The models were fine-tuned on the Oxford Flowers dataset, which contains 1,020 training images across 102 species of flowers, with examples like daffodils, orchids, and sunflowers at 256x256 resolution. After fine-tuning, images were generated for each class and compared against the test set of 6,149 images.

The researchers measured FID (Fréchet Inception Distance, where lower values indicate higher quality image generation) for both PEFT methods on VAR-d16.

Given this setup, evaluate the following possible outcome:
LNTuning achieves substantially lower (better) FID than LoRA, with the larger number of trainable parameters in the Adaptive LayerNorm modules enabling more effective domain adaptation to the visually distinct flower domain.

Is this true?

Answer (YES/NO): NO